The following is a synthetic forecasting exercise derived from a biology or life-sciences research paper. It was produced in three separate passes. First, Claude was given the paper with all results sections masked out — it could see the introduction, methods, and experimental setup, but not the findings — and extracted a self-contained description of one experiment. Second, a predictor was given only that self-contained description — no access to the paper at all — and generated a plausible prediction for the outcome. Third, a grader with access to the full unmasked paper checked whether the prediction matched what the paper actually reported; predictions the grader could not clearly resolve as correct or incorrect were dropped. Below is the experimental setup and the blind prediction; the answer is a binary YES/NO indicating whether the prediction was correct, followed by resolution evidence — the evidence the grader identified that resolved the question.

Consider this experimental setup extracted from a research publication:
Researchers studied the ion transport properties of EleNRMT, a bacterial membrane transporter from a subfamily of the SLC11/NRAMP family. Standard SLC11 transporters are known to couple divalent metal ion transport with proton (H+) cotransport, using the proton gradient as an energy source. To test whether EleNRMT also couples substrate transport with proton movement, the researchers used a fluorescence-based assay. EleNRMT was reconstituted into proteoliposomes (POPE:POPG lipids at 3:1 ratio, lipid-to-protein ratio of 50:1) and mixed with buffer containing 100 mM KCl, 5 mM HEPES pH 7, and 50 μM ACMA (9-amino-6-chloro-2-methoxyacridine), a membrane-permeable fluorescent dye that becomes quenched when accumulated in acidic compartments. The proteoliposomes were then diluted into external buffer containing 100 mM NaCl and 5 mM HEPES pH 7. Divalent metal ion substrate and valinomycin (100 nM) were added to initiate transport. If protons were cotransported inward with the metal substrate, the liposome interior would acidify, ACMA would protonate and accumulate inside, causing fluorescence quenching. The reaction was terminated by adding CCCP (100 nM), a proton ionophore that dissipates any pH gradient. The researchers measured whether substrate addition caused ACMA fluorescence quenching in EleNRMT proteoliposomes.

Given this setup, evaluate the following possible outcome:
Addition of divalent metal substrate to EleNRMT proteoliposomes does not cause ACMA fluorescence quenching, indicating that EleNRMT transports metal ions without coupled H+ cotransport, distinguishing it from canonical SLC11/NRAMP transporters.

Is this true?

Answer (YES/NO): YES